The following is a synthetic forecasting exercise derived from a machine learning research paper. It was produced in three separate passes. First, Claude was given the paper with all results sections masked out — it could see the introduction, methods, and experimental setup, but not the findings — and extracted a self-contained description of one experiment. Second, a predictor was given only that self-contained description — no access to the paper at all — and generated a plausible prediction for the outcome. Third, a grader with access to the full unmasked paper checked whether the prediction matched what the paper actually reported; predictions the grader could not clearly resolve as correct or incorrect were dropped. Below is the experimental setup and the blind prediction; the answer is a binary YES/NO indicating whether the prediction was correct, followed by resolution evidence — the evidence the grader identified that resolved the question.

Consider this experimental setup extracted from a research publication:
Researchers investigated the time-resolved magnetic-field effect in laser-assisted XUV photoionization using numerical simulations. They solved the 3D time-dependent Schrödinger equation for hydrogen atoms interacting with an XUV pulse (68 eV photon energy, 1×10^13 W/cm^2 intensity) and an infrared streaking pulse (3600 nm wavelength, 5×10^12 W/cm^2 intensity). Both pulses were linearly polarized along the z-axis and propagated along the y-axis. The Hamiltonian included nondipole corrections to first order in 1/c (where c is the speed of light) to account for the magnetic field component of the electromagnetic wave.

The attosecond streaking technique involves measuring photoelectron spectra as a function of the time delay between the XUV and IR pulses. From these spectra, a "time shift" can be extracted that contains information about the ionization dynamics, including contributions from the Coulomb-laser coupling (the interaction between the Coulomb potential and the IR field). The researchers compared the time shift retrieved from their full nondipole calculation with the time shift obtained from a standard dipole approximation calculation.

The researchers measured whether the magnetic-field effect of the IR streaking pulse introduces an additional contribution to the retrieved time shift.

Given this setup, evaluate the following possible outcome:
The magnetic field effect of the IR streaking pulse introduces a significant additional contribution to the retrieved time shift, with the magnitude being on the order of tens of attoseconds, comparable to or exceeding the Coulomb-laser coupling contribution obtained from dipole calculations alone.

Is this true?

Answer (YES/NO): NO